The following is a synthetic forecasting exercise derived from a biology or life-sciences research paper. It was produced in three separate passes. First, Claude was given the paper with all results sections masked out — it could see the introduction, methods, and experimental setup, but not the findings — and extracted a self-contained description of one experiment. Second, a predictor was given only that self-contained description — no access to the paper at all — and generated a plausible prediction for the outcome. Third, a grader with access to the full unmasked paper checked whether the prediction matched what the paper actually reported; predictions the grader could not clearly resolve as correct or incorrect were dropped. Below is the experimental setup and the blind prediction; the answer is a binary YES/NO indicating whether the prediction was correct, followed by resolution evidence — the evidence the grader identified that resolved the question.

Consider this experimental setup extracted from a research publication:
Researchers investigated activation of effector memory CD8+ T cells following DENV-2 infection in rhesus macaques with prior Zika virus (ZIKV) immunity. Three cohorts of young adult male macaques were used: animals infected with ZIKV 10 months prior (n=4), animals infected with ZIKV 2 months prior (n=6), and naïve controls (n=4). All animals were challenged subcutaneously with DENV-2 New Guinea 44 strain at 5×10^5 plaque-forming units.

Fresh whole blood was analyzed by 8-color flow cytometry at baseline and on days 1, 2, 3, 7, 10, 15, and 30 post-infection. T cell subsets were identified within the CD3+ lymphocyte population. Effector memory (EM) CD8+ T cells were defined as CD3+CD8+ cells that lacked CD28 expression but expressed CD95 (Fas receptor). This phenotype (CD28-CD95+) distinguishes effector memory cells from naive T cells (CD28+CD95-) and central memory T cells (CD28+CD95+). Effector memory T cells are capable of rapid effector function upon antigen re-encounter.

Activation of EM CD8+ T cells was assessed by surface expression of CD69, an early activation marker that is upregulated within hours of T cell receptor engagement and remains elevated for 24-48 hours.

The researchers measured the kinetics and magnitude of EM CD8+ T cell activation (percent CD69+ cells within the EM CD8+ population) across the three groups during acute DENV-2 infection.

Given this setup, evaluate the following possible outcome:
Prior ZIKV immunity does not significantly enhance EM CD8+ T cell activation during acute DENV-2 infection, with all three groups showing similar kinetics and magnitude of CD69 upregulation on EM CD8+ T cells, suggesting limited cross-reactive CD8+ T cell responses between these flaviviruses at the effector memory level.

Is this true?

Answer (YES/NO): NO